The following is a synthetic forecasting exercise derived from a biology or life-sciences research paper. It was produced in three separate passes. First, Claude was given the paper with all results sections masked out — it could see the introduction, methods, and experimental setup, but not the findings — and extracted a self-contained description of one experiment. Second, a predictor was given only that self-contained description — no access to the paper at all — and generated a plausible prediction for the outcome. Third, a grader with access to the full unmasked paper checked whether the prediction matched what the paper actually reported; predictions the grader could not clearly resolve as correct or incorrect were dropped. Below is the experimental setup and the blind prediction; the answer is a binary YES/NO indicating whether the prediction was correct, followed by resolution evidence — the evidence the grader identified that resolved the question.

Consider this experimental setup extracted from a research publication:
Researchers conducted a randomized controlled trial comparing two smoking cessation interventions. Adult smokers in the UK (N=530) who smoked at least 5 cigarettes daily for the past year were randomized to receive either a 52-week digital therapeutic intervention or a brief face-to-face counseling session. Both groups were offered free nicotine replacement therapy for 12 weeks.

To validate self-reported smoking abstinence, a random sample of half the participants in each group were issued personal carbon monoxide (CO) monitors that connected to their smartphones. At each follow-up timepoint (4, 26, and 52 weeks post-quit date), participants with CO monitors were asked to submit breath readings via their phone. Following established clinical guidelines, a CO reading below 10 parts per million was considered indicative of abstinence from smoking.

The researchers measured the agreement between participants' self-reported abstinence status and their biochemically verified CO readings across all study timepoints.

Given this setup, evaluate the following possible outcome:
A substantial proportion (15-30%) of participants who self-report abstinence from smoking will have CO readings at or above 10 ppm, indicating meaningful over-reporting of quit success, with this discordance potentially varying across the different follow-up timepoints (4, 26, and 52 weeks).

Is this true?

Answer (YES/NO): NO